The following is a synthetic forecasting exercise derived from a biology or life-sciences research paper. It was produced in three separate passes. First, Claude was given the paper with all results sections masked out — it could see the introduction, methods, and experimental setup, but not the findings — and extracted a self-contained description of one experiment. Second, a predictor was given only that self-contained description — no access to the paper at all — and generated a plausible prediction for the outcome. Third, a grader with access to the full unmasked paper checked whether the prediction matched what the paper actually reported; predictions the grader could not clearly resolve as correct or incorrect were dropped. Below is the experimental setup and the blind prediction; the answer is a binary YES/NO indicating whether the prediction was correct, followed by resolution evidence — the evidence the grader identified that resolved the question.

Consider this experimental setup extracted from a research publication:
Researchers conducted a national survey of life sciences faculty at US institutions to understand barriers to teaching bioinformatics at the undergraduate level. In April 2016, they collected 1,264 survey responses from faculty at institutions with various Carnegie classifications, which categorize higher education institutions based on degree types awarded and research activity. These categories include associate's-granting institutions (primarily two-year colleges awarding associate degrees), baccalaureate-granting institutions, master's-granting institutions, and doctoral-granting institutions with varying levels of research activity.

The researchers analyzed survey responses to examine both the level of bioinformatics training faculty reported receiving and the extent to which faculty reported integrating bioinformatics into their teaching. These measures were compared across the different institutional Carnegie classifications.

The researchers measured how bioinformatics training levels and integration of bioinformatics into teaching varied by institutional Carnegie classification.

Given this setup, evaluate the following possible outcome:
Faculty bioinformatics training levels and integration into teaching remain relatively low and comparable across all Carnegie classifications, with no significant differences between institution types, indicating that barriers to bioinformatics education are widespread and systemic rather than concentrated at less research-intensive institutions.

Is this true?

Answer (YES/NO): NO